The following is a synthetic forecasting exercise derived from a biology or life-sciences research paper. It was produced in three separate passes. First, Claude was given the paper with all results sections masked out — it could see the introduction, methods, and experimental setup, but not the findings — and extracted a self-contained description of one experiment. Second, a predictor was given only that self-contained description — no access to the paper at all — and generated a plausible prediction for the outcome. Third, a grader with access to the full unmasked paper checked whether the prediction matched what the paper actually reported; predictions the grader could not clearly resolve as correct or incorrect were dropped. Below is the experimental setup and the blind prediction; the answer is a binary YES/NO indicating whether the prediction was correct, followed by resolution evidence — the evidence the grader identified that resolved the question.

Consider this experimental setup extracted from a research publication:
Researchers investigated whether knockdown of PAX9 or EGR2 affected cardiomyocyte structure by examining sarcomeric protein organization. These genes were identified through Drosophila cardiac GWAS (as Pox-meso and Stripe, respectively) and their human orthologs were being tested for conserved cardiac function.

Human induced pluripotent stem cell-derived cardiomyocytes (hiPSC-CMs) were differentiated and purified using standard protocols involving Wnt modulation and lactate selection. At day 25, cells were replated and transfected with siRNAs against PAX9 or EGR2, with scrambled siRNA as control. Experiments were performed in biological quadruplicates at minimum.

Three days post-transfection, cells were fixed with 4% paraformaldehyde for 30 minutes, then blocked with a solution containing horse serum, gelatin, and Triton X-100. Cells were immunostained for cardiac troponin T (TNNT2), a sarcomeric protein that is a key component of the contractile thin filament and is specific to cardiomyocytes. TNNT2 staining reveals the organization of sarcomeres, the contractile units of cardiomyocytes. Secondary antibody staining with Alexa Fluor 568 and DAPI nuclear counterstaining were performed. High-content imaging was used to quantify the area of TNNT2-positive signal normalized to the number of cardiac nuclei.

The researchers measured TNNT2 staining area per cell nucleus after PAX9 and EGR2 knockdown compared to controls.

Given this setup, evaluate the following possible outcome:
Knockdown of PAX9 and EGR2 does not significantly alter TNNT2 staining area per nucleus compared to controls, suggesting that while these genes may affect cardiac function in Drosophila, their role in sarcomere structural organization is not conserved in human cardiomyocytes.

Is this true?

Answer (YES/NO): NO